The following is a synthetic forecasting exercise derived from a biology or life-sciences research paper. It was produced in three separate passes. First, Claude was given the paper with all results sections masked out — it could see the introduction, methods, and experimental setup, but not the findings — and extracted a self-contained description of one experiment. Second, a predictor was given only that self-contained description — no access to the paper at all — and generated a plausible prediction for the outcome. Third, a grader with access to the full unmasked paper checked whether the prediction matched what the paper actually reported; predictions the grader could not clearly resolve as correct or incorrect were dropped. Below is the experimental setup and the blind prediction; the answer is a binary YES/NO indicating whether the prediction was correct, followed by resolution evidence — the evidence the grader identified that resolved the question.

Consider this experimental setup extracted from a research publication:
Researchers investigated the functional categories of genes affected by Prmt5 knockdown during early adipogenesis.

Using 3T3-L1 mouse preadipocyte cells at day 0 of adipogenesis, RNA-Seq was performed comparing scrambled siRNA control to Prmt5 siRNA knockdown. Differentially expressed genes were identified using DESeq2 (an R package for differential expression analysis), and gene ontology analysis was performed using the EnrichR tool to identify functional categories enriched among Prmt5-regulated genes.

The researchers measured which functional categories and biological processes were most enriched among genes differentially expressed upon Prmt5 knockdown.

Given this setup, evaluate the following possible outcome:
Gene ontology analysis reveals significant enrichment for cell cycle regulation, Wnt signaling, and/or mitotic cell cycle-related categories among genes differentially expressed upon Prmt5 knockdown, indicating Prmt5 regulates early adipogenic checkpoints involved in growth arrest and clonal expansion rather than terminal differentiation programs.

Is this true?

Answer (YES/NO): YES